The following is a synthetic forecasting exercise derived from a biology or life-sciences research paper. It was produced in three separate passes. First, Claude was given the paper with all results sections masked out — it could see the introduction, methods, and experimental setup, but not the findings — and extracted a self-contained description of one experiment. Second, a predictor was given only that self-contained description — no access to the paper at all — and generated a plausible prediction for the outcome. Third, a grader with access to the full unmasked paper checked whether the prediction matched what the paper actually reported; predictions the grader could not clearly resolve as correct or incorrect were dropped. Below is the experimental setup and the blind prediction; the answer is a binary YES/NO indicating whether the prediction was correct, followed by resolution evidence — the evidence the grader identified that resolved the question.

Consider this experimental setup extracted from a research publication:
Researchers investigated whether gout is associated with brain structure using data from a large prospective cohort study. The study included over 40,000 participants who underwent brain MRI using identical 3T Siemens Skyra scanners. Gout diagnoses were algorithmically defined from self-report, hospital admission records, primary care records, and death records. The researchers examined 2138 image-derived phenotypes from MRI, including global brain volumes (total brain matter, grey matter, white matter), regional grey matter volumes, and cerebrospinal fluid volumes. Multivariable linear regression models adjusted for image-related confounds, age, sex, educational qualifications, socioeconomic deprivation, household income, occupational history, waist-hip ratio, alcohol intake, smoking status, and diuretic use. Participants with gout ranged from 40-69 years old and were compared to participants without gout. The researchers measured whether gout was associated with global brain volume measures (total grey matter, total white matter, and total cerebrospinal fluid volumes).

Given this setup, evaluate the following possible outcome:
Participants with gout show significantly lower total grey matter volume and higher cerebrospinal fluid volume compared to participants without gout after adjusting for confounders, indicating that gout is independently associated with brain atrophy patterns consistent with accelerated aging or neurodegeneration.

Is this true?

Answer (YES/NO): YES